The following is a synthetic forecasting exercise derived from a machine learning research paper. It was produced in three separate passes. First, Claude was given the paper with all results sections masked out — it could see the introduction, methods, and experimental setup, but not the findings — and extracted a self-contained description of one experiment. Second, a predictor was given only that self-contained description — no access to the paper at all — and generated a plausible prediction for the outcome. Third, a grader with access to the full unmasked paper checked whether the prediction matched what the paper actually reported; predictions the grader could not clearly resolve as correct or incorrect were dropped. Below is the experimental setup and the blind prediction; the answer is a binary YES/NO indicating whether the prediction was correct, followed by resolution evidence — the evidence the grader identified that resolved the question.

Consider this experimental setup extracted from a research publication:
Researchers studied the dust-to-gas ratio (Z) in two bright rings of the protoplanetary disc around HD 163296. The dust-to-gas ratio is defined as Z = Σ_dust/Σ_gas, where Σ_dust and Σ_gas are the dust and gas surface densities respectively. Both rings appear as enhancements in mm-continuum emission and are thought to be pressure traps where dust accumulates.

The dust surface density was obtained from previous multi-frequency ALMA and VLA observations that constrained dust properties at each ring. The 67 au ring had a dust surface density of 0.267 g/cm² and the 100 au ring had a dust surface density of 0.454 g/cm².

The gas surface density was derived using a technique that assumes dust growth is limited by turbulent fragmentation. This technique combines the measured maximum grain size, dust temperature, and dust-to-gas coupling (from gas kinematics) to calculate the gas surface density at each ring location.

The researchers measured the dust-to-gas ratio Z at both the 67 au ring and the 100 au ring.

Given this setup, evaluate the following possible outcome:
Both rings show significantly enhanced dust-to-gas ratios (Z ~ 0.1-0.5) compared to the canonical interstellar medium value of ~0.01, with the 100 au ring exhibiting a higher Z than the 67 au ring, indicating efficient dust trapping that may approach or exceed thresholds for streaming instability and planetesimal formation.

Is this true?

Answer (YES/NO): NO